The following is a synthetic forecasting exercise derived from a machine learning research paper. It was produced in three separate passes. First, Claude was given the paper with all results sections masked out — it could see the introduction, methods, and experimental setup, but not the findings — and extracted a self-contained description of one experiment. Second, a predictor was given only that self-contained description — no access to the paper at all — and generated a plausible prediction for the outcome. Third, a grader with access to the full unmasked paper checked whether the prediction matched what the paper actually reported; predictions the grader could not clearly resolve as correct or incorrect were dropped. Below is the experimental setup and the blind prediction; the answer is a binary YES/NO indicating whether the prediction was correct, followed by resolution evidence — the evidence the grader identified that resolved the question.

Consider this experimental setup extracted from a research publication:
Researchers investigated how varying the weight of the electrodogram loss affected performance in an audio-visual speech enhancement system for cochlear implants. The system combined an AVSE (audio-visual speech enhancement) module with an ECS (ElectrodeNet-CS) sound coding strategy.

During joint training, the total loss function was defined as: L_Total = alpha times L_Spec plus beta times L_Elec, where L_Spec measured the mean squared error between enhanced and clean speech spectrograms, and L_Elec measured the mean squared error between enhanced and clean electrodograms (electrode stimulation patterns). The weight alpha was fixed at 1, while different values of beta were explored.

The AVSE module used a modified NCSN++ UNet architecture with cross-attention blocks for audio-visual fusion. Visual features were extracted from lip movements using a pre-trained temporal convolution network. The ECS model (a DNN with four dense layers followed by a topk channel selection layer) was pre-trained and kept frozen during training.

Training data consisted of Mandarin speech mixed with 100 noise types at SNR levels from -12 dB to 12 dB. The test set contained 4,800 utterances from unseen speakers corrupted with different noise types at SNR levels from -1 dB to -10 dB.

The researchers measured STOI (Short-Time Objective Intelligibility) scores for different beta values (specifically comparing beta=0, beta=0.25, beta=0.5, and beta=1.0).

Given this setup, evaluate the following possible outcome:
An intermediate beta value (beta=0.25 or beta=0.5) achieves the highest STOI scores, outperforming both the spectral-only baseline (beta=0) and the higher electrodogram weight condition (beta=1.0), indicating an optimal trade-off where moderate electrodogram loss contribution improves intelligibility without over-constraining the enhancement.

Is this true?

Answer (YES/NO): YES